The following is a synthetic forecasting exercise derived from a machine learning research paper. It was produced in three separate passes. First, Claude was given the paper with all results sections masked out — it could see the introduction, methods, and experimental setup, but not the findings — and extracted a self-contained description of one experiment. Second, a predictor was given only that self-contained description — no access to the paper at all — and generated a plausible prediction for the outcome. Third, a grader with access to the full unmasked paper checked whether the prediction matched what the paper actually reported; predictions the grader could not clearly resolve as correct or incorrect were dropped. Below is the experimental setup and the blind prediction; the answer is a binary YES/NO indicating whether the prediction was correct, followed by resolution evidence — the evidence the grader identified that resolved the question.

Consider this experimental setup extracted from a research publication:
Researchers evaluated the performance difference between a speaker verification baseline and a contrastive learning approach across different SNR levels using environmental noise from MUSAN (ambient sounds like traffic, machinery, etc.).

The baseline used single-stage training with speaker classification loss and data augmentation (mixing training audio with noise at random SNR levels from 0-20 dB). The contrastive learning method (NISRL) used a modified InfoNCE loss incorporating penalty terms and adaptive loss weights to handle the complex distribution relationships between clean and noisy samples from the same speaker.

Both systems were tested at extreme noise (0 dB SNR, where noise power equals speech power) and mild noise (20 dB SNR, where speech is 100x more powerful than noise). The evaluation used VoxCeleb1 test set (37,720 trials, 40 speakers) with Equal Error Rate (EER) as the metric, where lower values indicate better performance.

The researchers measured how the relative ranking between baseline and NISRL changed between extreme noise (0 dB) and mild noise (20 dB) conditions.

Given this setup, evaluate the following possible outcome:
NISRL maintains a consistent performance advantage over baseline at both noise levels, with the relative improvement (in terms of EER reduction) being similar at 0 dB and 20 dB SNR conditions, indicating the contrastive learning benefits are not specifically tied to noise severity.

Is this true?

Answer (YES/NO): NO